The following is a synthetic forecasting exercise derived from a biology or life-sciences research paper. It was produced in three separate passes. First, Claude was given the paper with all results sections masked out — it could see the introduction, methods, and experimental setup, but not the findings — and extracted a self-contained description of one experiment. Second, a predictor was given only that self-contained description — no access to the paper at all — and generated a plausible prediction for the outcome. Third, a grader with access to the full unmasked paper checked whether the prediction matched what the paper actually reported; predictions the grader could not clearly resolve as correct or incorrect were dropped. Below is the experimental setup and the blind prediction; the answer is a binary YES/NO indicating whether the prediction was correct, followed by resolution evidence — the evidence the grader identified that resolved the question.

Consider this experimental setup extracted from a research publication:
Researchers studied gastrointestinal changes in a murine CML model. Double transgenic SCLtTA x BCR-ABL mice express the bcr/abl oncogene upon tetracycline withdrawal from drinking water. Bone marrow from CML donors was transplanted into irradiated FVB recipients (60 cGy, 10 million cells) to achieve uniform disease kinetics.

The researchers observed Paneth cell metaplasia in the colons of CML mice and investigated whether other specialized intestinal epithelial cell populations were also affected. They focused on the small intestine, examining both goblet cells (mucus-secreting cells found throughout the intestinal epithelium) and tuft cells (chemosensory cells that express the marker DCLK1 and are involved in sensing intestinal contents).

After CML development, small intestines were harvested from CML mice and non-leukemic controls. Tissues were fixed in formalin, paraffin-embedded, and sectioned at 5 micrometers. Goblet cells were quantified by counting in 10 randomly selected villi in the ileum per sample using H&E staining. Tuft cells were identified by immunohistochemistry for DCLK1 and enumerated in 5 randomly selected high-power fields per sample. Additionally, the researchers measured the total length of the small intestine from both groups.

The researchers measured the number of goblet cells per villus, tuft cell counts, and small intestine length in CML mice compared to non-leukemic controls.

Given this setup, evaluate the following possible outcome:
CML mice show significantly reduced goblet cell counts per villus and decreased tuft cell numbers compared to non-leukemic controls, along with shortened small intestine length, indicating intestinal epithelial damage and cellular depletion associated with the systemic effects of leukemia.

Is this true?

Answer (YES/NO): NO